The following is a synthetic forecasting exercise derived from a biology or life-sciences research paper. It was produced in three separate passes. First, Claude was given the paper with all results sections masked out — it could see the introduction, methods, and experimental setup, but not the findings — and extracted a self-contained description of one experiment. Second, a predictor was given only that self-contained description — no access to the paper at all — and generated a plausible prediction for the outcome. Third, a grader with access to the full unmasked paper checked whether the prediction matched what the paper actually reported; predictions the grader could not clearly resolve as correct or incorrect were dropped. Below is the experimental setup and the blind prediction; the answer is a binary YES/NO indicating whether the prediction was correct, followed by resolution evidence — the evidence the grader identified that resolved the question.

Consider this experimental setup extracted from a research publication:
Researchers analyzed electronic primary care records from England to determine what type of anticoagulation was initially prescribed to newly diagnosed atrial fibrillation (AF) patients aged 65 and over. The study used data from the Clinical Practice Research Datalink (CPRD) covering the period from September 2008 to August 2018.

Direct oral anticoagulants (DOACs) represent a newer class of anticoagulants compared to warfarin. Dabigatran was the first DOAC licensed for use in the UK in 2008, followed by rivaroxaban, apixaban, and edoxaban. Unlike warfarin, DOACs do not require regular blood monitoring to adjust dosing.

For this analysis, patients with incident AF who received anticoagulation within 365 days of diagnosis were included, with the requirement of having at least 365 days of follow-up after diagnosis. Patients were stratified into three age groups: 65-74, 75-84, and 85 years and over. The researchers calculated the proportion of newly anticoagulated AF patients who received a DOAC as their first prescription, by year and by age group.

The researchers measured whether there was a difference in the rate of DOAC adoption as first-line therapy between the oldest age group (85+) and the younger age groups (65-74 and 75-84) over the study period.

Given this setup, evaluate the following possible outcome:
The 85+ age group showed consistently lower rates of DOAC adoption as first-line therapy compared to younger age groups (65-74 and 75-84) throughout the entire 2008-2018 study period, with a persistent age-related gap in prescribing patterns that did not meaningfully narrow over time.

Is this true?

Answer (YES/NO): NO